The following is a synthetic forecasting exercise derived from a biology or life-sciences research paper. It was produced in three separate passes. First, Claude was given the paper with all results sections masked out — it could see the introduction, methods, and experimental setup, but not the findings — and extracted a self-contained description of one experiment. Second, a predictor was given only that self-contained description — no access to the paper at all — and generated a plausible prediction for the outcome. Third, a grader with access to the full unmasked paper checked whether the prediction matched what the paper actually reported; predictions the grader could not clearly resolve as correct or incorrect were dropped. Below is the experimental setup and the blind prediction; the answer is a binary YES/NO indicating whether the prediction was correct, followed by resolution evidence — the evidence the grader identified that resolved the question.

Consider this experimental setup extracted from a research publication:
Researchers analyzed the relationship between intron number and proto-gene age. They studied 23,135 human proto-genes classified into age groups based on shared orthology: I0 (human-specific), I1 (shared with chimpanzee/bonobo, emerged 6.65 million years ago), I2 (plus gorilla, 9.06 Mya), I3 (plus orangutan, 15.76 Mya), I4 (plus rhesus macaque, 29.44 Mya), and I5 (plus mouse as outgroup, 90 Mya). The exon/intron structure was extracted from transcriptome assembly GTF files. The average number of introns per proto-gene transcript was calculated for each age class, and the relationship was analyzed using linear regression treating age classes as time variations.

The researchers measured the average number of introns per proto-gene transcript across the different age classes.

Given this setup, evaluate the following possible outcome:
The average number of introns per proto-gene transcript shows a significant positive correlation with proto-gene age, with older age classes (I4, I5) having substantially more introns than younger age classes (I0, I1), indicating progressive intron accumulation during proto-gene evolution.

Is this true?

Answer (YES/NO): NO